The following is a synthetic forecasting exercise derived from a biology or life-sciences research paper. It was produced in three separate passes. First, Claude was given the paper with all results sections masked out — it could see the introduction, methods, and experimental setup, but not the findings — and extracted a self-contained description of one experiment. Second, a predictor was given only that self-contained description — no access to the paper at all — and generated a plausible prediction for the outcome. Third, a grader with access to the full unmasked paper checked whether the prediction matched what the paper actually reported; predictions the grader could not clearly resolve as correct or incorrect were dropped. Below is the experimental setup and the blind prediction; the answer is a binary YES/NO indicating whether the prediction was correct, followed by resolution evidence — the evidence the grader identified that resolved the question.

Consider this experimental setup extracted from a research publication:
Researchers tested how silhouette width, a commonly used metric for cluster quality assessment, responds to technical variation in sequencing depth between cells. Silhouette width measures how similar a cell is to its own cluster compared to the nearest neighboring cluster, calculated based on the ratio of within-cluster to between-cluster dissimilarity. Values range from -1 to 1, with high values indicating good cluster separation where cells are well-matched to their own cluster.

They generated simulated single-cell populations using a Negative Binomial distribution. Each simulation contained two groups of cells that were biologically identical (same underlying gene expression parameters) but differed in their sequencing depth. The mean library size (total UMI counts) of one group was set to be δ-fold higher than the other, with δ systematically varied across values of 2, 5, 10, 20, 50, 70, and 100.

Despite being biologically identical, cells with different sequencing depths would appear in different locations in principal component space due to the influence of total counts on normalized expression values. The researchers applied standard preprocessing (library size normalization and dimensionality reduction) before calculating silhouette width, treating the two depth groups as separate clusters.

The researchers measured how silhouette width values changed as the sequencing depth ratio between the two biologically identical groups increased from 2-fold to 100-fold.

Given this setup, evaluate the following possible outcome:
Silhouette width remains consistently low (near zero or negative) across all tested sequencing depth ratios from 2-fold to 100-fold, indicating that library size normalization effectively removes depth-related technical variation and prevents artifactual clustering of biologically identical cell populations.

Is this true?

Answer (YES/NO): NO